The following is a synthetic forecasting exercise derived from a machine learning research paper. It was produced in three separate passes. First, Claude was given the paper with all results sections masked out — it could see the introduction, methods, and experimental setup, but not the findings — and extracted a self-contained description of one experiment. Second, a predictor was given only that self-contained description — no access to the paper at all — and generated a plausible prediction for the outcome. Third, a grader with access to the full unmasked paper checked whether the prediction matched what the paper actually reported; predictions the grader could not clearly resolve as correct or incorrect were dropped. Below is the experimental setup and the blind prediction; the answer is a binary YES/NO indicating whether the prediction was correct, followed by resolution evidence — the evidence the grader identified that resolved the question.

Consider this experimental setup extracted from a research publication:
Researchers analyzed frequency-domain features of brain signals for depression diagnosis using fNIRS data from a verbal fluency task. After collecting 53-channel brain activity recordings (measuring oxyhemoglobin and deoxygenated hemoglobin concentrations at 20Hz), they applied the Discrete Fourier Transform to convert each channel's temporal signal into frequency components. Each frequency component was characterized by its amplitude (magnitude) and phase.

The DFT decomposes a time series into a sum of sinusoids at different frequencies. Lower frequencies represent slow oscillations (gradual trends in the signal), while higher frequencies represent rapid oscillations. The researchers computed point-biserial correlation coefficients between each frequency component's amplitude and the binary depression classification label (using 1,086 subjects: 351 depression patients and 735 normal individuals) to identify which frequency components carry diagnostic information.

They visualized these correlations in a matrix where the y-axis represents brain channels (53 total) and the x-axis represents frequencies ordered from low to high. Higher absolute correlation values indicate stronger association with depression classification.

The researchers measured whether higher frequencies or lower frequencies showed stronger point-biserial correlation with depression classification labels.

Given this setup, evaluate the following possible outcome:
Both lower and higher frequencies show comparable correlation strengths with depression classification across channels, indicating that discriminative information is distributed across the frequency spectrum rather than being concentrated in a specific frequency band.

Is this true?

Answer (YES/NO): NO